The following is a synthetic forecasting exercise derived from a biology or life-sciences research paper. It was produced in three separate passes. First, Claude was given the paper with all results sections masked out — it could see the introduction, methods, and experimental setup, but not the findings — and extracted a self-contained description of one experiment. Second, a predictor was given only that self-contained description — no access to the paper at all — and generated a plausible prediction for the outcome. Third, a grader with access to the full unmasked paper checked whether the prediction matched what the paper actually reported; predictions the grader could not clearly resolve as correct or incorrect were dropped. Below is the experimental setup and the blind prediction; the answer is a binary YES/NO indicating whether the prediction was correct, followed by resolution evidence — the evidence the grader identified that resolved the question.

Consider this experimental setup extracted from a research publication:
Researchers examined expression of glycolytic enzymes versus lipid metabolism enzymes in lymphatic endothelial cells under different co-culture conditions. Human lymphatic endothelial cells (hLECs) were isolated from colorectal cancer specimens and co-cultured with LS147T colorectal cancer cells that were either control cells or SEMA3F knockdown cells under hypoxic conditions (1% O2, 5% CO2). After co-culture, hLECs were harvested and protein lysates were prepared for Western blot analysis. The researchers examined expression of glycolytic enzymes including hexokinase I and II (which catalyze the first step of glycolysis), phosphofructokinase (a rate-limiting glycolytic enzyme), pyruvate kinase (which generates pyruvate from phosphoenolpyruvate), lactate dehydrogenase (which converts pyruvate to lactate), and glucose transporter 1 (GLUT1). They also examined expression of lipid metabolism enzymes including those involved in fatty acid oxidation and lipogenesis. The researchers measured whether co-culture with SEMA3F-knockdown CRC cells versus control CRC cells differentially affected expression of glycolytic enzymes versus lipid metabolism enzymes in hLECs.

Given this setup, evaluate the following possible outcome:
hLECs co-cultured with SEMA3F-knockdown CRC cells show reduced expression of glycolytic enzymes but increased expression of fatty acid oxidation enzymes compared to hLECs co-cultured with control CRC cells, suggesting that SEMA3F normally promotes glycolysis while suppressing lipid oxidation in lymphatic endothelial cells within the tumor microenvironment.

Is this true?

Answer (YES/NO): YES